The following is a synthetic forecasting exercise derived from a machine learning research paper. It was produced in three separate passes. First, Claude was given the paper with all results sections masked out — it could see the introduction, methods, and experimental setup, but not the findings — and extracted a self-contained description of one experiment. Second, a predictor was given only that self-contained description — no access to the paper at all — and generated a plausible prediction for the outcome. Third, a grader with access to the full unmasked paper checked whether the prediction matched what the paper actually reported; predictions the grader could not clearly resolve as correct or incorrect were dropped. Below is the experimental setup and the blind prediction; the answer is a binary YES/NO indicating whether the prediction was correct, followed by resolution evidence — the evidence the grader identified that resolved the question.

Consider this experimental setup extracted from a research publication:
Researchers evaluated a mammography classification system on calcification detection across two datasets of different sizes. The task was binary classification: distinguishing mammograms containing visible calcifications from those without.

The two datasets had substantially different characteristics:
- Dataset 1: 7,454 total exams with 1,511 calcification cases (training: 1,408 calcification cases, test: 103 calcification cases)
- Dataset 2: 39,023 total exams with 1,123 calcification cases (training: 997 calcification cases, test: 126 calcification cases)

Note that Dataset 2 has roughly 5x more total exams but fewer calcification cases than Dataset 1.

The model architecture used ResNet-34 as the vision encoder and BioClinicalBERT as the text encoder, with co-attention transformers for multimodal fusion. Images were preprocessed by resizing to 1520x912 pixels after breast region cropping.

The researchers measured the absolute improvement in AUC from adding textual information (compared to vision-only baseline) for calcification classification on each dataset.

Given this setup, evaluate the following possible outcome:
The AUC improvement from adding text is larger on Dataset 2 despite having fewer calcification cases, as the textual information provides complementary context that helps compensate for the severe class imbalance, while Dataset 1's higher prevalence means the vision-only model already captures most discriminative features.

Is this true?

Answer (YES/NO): YES